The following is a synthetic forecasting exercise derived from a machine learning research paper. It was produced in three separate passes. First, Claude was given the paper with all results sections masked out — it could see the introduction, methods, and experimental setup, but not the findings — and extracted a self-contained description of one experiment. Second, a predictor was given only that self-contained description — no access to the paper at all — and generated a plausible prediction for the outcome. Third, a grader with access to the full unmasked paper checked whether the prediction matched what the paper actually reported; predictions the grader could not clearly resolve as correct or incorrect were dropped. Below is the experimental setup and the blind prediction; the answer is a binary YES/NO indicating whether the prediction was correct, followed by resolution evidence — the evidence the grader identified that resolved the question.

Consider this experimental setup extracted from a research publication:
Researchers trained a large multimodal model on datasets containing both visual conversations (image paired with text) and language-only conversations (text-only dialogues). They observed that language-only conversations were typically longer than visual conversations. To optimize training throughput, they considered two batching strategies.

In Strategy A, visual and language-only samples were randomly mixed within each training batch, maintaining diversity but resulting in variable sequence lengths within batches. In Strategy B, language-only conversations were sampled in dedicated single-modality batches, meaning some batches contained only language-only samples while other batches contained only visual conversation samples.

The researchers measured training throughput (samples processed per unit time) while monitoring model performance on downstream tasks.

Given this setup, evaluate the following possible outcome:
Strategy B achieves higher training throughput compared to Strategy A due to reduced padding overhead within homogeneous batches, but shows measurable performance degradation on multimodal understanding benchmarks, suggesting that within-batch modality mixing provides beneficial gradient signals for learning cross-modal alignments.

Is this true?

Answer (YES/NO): NO